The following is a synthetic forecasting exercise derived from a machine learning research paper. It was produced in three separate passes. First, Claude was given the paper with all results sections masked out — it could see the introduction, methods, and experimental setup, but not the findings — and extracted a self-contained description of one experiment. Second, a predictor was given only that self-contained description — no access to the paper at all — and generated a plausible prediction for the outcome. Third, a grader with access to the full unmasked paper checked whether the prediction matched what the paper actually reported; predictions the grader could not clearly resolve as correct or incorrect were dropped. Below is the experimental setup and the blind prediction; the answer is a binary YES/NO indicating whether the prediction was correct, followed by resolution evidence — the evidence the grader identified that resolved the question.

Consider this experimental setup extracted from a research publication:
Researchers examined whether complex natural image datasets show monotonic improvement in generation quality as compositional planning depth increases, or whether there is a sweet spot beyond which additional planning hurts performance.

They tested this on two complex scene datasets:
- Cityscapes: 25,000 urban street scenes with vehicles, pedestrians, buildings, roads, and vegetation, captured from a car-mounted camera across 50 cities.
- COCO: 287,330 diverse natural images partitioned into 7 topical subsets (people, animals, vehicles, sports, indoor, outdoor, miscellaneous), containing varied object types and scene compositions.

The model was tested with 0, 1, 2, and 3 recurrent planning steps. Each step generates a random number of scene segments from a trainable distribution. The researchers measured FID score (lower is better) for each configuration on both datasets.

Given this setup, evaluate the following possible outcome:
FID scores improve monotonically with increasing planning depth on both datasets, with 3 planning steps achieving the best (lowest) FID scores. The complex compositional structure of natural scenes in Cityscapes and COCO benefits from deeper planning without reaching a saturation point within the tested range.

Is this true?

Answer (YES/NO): YES